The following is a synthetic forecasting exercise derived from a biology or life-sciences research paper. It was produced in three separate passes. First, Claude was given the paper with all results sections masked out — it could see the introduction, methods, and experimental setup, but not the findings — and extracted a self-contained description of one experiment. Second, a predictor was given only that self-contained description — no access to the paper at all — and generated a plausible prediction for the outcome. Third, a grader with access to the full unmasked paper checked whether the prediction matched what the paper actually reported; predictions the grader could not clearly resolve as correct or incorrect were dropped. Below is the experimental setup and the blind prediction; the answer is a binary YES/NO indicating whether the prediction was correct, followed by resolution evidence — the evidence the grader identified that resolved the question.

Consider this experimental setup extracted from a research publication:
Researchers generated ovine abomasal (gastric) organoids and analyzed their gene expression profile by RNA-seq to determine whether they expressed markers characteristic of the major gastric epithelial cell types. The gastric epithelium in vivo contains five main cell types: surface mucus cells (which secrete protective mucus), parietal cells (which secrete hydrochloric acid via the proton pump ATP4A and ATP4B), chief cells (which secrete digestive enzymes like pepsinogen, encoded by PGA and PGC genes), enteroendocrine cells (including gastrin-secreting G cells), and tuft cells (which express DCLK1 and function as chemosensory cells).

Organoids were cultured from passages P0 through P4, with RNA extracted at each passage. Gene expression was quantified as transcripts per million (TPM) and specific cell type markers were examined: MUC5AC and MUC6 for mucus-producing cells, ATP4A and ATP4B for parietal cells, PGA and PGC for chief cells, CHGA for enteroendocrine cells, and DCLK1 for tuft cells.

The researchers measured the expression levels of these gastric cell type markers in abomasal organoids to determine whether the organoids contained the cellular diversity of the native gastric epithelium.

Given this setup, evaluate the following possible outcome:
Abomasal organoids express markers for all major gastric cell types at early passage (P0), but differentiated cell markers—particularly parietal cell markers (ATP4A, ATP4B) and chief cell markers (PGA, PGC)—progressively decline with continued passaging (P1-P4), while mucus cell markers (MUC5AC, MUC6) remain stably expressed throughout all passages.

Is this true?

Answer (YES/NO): NO